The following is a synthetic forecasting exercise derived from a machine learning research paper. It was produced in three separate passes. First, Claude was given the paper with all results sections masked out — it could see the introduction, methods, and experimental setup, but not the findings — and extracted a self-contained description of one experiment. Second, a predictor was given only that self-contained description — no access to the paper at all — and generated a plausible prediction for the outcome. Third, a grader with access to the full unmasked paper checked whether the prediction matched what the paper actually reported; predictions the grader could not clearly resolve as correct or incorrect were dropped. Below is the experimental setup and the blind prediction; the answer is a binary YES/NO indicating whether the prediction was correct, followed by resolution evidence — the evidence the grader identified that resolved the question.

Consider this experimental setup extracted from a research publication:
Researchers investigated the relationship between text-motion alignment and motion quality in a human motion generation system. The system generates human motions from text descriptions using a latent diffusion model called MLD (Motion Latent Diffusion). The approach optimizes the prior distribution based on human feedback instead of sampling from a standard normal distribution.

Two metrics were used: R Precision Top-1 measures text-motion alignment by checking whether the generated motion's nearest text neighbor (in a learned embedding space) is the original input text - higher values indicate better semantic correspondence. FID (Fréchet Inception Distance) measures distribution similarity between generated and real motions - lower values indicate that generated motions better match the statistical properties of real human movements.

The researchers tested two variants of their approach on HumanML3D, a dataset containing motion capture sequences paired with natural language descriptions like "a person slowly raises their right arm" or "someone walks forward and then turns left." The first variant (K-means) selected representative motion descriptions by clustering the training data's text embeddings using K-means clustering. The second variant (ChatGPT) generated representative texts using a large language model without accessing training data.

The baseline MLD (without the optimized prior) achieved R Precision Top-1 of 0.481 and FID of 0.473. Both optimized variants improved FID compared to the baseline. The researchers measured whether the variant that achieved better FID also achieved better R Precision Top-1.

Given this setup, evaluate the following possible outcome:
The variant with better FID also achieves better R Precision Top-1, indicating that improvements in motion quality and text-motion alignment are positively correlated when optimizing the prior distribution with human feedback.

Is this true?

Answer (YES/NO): YES